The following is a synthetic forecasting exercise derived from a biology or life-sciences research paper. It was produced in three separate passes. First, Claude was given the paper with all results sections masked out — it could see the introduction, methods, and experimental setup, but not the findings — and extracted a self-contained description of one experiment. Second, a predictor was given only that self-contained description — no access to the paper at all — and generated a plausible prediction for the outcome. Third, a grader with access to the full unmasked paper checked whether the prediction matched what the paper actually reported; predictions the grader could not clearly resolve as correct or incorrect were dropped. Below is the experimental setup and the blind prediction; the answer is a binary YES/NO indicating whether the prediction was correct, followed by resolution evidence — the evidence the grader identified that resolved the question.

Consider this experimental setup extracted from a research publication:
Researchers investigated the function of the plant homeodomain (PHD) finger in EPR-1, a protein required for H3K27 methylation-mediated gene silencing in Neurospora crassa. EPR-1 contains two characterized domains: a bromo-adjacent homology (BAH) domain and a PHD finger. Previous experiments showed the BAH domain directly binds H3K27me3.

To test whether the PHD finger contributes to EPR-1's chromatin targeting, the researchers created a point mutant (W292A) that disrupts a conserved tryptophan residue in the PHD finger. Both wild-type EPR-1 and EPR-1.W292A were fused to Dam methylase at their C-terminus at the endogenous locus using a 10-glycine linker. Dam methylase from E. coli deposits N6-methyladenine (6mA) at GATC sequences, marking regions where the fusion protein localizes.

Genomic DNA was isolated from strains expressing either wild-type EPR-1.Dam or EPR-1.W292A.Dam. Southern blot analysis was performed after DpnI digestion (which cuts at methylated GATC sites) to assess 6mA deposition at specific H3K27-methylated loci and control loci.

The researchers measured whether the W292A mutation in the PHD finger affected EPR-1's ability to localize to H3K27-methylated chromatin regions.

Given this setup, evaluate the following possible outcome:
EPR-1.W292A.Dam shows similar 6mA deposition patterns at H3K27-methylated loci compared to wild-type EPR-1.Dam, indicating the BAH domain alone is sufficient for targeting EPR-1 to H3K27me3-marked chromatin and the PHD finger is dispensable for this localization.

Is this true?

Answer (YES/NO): YES